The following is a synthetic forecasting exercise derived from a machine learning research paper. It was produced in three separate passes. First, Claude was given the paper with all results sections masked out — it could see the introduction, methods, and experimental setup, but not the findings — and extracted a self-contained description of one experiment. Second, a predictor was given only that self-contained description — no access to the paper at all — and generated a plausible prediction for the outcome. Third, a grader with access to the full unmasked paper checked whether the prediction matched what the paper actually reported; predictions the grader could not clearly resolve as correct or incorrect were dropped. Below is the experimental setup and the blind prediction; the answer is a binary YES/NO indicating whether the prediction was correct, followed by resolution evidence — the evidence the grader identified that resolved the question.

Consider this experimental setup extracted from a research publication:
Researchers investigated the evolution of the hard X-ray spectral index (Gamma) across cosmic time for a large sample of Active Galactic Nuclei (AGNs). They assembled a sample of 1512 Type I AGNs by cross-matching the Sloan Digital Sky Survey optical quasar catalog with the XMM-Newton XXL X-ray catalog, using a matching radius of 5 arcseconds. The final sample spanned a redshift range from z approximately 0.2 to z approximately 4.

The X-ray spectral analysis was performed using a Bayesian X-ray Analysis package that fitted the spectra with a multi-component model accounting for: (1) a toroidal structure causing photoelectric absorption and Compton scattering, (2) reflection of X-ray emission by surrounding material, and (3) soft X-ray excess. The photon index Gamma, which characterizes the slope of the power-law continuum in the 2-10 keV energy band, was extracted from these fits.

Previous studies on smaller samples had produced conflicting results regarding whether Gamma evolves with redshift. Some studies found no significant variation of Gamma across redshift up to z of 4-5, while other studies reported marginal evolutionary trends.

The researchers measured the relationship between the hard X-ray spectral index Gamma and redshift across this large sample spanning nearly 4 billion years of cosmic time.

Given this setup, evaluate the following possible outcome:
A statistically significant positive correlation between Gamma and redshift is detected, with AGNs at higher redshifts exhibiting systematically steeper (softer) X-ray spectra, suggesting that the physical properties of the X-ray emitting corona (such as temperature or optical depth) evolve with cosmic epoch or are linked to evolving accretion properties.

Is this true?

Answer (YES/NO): NO